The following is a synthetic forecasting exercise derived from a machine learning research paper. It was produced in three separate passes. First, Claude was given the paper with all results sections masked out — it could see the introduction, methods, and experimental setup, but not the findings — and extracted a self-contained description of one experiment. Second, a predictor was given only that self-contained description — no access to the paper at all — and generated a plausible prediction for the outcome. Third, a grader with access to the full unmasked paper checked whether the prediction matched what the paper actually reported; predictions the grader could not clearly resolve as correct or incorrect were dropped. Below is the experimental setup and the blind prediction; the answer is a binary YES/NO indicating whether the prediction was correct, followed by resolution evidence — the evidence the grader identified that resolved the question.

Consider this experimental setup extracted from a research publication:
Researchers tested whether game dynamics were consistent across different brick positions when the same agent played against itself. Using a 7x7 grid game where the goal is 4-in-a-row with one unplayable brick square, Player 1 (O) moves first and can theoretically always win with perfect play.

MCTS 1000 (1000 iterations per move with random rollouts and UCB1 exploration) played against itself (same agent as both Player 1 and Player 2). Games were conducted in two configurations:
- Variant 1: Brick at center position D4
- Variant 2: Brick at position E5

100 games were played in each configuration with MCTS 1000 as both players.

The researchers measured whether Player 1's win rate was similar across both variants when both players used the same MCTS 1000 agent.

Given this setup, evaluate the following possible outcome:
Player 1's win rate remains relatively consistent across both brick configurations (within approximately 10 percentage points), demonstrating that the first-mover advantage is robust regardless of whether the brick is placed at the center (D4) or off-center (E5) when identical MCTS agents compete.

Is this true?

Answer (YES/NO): YES